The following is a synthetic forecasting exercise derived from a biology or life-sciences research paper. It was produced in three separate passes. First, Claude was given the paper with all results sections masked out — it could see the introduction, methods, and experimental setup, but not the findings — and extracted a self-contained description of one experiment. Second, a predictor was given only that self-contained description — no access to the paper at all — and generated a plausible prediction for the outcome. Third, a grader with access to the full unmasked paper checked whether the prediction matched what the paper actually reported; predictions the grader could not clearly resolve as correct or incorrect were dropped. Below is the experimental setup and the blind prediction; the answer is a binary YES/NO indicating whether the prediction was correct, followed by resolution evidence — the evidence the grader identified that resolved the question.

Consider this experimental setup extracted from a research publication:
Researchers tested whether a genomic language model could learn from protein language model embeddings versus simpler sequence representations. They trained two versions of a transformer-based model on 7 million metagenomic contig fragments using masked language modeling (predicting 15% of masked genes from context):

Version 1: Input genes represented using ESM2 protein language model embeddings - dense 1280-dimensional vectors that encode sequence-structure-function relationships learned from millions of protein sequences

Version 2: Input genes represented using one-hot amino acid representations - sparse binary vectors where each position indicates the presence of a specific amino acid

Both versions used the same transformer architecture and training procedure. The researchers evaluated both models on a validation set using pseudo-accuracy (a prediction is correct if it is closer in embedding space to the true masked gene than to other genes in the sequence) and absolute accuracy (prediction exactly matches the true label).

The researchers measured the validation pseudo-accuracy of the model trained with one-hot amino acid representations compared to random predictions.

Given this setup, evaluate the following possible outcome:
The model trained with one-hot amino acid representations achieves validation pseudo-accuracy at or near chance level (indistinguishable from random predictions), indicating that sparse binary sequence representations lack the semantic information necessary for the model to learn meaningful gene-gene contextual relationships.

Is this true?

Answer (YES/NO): YES